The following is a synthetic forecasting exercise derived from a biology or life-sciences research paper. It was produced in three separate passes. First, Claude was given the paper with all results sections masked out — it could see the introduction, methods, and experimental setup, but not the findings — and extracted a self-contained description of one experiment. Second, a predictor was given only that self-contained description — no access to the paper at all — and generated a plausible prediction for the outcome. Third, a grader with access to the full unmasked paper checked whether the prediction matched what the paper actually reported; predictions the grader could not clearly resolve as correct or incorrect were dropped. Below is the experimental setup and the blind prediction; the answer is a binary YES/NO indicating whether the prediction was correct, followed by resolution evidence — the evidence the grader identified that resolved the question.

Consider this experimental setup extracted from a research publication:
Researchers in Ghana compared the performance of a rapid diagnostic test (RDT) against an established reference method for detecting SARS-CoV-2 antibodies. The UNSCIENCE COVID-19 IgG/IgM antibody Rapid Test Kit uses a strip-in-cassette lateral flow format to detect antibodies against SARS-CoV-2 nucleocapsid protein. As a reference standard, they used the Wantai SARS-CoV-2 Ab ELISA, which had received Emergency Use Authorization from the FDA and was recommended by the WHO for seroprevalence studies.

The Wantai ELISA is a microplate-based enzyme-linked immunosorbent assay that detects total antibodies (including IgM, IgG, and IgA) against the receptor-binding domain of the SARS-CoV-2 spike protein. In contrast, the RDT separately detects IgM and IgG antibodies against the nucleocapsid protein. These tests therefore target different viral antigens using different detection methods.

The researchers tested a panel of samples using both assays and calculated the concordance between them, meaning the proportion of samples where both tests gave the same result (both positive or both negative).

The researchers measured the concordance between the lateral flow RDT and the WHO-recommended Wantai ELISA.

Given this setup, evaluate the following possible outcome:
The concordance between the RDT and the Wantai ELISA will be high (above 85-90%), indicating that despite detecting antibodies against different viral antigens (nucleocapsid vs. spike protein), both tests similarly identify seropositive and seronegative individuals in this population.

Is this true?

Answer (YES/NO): NO